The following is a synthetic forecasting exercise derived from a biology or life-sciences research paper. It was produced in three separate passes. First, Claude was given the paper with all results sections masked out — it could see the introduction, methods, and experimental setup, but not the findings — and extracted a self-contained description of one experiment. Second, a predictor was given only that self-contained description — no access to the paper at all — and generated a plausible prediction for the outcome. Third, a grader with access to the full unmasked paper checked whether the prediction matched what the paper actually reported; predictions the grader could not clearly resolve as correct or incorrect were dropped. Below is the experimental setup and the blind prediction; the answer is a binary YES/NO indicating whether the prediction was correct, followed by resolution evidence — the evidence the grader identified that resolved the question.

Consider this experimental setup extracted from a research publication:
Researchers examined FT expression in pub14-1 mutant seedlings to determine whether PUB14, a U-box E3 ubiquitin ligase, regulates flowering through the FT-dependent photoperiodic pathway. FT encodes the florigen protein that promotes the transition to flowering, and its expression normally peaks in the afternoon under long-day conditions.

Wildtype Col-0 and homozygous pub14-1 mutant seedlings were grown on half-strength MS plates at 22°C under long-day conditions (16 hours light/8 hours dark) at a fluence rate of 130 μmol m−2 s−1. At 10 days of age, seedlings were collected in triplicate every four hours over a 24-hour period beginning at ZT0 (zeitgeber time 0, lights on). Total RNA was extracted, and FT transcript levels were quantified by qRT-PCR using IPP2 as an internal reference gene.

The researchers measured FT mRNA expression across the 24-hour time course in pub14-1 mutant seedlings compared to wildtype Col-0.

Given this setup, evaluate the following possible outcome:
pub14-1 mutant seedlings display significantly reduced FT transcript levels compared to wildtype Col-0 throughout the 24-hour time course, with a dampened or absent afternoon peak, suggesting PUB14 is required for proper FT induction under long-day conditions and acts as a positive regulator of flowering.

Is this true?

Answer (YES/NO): NO